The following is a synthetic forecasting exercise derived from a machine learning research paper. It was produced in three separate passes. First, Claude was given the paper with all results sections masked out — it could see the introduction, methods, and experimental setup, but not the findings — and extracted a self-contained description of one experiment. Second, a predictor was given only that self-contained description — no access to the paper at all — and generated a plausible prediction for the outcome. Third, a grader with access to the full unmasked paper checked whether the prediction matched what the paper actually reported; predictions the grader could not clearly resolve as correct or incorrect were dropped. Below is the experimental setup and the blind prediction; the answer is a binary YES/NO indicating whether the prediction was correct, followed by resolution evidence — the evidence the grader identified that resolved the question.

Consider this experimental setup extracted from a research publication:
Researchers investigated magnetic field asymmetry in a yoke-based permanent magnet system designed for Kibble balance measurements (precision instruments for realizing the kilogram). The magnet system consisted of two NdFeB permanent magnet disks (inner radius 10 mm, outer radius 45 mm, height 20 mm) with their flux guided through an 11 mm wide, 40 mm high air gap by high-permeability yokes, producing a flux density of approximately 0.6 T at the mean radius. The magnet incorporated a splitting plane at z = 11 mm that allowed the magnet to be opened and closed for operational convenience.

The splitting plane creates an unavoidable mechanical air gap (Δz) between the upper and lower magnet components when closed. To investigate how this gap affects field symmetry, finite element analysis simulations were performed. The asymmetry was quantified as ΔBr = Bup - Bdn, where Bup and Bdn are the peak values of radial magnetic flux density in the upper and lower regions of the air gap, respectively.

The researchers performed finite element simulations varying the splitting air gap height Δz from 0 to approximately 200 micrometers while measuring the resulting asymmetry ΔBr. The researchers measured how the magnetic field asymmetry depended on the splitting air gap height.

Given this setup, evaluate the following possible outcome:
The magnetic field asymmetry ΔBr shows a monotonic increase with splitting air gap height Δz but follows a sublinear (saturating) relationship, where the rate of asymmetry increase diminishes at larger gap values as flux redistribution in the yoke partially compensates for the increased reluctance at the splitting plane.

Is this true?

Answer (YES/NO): NO